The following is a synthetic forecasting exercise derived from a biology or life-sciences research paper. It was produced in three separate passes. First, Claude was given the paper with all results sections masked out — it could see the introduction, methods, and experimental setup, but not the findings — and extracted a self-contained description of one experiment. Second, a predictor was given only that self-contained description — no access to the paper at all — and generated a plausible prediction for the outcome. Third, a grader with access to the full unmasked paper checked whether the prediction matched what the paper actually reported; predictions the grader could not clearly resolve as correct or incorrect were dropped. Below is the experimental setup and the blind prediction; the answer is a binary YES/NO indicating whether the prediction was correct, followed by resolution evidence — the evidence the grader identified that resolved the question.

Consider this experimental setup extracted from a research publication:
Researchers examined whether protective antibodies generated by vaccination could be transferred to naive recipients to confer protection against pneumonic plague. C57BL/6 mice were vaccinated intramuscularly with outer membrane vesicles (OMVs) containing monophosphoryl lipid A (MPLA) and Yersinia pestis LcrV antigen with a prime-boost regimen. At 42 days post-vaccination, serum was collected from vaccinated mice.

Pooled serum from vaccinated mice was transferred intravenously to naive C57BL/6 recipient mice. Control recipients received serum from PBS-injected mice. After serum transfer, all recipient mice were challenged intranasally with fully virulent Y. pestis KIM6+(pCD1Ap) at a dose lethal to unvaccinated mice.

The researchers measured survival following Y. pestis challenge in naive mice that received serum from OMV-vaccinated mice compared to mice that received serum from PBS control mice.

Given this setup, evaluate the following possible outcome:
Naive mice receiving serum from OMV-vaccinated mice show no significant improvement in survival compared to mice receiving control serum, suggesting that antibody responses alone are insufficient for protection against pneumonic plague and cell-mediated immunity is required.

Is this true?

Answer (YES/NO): NO